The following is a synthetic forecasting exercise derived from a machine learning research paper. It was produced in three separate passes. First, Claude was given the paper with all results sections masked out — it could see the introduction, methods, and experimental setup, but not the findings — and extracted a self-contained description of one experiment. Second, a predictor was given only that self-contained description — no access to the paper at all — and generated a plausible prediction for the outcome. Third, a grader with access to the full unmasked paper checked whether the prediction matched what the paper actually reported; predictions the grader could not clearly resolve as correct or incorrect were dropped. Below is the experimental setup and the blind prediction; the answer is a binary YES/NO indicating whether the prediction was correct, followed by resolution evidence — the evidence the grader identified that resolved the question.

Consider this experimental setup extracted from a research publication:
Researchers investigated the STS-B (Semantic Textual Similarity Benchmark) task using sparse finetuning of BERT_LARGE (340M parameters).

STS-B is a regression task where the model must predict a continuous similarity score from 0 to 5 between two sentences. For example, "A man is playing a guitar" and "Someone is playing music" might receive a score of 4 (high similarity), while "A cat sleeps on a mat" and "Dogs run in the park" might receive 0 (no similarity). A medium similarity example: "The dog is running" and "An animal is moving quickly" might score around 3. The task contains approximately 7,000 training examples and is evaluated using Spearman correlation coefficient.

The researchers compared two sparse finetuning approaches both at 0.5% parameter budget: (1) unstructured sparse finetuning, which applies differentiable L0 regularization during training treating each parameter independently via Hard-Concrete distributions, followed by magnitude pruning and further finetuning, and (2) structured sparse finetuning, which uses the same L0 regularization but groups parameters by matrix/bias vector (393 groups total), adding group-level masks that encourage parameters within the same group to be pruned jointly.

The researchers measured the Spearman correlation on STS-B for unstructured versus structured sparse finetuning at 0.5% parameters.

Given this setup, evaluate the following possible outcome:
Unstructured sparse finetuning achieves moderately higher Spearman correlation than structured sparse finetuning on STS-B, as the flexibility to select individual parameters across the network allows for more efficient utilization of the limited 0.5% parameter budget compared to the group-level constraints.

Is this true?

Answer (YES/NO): NO